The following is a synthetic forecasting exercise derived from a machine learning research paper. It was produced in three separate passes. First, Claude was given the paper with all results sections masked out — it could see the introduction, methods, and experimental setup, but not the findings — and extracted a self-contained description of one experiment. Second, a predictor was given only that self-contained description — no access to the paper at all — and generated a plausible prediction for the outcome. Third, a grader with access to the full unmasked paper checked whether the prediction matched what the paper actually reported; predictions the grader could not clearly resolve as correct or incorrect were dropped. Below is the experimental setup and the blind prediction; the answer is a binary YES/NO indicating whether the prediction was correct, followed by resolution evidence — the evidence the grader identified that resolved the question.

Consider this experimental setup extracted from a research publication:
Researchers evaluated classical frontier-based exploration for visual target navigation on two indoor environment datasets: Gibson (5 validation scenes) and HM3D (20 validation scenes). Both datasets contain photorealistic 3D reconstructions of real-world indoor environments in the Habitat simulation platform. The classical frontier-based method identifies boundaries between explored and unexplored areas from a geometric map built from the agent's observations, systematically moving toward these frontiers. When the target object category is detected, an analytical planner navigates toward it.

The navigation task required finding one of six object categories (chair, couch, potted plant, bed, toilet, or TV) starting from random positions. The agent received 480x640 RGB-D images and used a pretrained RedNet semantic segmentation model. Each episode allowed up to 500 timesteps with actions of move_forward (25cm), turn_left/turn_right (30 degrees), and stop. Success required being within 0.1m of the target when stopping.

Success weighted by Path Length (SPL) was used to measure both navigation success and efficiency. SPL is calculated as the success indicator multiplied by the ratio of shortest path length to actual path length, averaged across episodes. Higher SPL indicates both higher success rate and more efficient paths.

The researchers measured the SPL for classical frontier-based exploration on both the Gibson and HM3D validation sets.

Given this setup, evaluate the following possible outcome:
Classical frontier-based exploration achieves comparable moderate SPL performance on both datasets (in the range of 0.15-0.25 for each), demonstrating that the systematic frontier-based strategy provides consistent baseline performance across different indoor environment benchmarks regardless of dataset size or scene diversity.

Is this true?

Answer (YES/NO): NO